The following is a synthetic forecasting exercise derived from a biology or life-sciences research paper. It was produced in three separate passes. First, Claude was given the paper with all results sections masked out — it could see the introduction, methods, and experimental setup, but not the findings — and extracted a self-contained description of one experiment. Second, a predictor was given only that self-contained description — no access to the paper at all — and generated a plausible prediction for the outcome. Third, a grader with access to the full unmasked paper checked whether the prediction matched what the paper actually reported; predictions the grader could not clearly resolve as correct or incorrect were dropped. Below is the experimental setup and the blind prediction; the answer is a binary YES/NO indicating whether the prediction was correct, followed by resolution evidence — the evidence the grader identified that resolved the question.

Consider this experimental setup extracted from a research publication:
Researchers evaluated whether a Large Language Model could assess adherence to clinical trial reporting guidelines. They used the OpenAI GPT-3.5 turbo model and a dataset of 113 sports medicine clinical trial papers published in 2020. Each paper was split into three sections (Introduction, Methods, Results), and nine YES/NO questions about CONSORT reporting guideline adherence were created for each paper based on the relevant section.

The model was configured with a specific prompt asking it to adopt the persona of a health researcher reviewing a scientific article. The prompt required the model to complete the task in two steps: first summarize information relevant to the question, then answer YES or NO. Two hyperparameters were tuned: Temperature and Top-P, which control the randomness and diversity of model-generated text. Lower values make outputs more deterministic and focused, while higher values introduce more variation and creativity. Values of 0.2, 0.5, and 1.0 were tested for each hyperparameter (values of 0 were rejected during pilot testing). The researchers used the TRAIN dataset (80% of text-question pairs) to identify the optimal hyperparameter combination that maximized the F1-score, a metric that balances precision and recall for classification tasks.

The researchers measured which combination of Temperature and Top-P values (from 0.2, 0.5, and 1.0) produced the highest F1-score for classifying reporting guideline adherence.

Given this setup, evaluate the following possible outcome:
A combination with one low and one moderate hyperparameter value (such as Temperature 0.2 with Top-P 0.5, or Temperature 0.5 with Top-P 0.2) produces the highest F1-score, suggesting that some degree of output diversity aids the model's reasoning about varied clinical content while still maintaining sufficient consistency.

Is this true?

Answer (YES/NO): NO